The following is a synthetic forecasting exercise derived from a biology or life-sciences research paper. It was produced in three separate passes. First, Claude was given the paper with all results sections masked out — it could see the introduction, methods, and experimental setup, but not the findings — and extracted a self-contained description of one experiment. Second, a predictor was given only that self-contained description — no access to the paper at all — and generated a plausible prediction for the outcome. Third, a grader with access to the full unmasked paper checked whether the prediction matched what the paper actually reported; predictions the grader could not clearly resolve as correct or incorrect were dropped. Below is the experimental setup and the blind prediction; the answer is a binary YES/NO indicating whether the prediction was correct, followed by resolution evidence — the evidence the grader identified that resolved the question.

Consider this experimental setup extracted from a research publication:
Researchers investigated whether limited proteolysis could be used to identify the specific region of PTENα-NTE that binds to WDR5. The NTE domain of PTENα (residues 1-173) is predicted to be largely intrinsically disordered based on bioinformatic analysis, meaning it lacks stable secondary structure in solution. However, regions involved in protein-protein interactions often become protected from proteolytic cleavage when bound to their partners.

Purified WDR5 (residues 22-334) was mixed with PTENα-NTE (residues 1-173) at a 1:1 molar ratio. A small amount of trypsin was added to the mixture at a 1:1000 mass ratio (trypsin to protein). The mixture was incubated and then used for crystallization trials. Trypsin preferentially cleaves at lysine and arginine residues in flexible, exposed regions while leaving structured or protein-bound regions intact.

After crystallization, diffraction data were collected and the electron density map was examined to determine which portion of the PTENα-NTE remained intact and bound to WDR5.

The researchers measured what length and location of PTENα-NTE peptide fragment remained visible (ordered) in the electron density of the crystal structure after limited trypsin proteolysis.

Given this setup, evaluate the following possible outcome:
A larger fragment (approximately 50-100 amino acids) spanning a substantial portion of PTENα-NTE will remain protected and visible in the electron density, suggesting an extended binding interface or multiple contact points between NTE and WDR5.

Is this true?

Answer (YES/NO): NO